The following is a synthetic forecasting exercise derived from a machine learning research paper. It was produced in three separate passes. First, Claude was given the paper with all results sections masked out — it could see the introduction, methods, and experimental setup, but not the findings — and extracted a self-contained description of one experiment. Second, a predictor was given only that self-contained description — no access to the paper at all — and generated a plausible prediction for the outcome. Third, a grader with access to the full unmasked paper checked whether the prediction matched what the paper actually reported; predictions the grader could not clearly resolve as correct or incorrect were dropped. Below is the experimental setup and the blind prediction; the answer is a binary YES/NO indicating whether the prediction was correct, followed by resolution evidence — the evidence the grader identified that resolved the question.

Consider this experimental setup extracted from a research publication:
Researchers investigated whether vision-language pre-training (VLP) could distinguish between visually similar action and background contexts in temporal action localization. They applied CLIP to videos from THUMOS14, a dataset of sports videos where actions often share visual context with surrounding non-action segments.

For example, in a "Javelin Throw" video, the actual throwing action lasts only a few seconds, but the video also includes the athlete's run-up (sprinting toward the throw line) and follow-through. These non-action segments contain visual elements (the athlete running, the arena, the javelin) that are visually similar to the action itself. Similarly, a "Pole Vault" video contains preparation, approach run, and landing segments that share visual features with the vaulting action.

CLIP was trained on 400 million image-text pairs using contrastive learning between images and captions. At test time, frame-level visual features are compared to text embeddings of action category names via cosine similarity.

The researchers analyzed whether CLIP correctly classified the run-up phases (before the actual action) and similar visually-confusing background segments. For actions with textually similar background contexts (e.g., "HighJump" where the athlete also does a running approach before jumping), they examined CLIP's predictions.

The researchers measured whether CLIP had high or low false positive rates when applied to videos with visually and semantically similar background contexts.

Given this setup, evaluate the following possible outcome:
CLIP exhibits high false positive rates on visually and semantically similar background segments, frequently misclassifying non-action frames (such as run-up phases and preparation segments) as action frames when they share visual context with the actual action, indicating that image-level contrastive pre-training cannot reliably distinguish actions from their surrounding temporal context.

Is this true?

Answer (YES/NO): YES